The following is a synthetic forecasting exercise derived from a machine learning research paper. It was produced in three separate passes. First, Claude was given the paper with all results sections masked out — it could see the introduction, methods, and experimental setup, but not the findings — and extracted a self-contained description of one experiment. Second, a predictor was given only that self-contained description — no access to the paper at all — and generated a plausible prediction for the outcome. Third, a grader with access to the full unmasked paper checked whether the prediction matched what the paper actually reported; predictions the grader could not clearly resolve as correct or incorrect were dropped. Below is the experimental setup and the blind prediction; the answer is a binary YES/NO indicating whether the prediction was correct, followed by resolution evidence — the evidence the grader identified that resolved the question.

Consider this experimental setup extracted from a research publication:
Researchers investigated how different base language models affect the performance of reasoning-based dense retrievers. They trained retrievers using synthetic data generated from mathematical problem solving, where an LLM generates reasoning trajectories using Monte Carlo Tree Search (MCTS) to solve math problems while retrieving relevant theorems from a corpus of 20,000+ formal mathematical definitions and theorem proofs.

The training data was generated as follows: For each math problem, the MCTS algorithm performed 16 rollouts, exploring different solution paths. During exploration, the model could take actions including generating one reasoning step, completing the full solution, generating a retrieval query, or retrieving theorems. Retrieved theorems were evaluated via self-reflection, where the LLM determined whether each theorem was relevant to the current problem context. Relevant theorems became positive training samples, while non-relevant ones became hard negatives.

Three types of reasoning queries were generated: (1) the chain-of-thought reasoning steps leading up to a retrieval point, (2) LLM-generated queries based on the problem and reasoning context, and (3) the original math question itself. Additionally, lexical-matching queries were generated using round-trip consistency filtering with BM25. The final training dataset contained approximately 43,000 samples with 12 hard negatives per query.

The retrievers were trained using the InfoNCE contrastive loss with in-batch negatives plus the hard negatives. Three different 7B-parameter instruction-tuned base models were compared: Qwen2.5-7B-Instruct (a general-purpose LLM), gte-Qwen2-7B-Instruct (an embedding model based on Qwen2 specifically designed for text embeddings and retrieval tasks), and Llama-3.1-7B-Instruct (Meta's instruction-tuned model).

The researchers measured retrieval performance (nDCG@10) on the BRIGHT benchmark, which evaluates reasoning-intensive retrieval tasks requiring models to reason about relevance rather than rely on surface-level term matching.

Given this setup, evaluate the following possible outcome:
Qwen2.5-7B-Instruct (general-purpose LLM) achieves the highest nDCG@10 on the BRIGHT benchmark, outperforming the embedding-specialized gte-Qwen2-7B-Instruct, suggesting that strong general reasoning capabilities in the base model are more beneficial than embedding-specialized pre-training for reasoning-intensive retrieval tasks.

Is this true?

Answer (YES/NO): NO